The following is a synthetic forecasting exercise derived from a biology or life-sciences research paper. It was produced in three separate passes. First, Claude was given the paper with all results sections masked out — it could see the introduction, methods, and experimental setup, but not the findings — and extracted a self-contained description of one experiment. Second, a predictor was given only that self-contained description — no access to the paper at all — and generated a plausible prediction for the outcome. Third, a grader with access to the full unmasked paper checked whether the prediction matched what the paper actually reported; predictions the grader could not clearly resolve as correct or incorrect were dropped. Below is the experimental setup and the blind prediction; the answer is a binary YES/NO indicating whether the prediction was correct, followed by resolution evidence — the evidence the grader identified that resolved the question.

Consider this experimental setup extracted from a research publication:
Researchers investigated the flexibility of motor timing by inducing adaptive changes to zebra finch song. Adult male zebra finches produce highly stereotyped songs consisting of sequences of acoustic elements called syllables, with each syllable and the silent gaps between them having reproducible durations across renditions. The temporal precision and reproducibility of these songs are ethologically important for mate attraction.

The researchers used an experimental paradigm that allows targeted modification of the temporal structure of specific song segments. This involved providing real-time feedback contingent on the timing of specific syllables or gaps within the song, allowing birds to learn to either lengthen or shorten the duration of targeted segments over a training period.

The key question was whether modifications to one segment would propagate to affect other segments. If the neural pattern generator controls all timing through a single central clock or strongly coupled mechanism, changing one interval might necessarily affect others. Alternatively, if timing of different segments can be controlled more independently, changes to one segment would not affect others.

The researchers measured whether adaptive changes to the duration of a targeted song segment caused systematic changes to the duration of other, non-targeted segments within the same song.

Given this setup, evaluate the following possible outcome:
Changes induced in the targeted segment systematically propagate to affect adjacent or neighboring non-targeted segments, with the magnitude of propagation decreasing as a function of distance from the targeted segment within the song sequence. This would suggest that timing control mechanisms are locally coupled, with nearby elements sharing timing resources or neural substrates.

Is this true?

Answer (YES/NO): NO